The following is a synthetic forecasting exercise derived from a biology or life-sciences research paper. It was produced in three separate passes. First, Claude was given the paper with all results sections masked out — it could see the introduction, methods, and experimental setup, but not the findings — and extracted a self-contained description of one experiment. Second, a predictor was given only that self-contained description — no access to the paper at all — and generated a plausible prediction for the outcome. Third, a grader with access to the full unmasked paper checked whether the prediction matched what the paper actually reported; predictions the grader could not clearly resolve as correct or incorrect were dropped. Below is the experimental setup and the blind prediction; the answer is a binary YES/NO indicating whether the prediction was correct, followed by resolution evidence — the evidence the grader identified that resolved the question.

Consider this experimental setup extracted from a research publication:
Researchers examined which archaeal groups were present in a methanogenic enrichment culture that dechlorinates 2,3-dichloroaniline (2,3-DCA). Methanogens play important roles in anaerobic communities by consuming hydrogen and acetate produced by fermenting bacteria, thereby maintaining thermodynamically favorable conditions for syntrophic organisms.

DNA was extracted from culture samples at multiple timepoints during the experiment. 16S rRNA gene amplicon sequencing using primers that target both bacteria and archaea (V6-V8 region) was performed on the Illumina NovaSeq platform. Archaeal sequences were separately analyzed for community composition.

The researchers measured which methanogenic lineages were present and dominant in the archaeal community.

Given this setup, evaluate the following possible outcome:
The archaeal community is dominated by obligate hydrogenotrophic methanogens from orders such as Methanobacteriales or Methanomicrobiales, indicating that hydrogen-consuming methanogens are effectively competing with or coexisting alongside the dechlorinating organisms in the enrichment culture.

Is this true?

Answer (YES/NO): YES